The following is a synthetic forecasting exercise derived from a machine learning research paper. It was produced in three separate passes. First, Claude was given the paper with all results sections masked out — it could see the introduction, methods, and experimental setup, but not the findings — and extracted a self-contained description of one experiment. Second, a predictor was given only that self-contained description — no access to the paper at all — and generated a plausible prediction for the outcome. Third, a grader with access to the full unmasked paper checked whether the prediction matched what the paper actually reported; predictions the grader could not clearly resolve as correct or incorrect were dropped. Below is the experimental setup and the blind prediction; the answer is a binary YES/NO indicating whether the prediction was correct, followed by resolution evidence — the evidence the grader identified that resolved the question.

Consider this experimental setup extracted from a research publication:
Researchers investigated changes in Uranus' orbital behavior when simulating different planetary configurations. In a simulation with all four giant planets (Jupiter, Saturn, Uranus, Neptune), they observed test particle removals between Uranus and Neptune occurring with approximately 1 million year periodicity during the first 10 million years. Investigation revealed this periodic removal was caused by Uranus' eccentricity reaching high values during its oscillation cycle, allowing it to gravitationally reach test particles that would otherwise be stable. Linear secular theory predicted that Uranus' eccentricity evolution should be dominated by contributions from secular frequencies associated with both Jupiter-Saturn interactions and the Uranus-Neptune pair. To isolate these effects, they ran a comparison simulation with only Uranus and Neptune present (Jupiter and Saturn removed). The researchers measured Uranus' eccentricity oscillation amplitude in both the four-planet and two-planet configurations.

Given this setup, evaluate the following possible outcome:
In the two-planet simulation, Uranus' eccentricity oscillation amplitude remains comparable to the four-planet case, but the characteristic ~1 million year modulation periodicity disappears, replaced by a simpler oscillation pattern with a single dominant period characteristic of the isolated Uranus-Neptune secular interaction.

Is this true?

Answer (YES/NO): NO